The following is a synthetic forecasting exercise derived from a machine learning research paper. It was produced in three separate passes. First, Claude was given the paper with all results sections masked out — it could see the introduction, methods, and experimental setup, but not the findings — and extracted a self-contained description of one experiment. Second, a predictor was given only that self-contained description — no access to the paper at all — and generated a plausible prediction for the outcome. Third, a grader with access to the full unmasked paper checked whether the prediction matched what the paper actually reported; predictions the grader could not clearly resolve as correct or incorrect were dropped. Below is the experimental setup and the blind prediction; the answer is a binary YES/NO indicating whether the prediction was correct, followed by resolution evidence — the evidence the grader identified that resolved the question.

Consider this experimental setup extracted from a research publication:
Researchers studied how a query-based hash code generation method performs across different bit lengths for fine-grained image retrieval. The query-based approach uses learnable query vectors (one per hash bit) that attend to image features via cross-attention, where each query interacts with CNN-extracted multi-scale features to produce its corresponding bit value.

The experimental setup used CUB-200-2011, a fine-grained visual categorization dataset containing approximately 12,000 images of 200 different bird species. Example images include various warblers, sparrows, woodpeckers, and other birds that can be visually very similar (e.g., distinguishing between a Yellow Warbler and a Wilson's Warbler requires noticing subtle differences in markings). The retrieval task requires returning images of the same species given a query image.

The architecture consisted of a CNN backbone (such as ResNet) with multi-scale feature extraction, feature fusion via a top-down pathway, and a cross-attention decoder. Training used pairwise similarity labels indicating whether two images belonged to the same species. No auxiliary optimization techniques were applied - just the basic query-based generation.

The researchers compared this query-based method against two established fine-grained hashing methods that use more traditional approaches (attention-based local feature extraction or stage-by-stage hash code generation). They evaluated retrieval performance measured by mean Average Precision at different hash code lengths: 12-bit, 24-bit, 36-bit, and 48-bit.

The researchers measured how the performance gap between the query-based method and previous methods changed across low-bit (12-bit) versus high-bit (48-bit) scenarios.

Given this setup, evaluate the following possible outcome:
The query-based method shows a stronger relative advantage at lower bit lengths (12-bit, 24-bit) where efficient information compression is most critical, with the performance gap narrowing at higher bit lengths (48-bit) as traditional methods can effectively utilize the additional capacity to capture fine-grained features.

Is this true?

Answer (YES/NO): NO